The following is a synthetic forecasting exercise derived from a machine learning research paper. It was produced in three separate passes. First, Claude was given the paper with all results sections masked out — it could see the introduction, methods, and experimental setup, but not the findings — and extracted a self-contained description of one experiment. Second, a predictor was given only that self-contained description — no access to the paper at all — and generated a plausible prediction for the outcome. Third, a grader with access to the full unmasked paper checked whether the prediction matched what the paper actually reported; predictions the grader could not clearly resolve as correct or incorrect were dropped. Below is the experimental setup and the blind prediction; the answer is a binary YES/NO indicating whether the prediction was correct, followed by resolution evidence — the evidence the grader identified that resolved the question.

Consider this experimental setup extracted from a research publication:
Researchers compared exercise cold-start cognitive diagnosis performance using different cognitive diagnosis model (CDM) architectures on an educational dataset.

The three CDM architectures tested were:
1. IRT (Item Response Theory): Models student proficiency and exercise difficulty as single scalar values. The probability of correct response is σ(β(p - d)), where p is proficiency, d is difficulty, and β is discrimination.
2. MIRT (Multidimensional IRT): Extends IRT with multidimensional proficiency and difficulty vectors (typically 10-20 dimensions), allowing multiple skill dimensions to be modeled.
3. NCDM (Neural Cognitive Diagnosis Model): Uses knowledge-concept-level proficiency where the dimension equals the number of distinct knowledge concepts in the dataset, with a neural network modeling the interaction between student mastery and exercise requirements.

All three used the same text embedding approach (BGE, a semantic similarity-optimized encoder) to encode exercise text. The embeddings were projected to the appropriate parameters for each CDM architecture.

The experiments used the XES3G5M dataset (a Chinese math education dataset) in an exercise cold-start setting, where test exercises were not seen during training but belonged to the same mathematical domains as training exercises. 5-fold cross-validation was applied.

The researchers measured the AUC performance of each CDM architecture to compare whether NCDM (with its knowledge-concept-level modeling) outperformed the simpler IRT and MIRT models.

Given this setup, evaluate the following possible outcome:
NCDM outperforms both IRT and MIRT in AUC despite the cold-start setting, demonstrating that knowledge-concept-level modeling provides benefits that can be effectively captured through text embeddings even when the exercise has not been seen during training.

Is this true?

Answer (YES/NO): NO